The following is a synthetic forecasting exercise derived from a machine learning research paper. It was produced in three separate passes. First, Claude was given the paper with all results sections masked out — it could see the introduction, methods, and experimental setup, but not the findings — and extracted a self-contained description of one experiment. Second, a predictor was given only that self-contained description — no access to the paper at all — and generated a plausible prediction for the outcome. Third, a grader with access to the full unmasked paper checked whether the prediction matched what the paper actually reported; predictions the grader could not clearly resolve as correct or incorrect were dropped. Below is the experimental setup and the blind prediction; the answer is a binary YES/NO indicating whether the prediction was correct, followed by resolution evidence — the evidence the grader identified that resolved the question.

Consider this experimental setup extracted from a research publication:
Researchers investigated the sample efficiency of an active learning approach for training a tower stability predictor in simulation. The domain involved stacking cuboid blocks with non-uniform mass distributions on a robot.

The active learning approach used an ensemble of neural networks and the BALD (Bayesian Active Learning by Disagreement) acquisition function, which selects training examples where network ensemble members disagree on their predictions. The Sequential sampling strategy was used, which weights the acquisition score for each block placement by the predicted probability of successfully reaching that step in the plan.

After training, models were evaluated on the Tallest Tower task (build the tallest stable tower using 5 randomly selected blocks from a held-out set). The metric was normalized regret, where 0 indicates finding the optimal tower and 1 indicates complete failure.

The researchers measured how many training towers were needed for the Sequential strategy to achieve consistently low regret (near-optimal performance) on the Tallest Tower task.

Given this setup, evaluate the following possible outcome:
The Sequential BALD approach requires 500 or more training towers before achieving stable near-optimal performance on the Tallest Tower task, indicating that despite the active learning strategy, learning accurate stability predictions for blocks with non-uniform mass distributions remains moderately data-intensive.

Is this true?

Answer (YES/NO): NO